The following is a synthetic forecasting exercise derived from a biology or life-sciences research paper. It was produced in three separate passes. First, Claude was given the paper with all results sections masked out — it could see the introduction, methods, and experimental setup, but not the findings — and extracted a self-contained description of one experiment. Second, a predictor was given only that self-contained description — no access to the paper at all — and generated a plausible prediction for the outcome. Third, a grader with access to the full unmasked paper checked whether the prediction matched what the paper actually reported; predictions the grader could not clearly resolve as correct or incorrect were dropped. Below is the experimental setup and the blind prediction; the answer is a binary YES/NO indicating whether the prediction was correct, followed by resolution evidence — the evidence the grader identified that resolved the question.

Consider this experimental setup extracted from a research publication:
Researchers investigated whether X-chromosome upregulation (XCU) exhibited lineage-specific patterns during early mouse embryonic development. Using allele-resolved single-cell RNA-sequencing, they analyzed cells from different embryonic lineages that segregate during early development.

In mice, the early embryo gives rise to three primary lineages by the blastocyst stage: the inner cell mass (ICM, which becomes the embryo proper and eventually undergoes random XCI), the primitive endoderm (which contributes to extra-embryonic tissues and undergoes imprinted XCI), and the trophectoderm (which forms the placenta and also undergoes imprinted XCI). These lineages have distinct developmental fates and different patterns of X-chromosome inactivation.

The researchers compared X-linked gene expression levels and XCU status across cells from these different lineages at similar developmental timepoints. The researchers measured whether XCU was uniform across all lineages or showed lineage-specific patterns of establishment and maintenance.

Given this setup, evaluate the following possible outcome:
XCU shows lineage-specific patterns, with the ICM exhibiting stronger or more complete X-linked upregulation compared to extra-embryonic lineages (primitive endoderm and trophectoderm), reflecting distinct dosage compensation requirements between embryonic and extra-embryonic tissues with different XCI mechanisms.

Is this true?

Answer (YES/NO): NO